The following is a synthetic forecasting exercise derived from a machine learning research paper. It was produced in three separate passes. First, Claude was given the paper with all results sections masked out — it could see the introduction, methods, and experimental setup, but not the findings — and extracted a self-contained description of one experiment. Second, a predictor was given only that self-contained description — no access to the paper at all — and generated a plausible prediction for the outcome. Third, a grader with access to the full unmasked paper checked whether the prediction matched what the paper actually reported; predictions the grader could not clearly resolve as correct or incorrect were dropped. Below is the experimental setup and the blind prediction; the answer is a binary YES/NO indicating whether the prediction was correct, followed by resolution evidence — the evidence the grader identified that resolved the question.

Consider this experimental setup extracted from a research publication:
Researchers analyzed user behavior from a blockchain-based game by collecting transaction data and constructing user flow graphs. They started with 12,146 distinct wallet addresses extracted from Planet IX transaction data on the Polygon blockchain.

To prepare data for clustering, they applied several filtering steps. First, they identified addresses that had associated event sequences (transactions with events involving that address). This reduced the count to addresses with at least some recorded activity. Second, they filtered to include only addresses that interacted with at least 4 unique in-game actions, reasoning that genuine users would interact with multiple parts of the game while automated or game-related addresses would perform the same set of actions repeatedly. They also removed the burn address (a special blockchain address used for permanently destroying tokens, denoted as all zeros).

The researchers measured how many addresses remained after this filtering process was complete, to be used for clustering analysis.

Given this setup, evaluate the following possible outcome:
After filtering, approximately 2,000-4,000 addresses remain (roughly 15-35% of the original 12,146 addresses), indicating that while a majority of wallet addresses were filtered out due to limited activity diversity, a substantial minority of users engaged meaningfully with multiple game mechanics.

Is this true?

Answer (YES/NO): NO